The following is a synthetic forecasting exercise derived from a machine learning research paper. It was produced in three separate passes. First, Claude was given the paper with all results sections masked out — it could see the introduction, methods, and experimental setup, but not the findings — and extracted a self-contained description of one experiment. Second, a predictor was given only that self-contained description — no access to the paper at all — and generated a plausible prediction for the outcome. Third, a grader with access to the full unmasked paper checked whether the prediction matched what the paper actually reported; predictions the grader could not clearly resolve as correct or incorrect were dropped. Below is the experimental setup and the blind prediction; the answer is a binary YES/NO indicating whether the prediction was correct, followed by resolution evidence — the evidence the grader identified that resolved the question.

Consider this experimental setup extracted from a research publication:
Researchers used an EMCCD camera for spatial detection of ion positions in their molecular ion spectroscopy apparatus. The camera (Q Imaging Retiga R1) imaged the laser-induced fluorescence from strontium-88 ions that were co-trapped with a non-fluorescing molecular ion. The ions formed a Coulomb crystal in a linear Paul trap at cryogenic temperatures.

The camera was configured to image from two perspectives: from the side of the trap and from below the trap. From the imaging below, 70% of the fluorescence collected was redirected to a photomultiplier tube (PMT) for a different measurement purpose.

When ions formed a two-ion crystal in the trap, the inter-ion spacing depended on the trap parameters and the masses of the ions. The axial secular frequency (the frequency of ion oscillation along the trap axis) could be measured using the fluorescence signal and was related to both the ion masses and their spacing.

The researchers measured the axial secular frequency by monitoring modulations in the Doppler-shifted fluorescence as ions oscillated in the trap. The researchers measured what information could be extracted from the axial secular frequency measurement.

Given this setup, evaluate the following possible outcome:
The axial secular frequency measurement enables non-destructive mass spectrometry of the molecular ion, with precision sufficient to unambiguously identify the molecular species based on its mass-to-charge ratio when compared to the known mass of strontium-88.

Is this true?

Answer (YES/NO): YES